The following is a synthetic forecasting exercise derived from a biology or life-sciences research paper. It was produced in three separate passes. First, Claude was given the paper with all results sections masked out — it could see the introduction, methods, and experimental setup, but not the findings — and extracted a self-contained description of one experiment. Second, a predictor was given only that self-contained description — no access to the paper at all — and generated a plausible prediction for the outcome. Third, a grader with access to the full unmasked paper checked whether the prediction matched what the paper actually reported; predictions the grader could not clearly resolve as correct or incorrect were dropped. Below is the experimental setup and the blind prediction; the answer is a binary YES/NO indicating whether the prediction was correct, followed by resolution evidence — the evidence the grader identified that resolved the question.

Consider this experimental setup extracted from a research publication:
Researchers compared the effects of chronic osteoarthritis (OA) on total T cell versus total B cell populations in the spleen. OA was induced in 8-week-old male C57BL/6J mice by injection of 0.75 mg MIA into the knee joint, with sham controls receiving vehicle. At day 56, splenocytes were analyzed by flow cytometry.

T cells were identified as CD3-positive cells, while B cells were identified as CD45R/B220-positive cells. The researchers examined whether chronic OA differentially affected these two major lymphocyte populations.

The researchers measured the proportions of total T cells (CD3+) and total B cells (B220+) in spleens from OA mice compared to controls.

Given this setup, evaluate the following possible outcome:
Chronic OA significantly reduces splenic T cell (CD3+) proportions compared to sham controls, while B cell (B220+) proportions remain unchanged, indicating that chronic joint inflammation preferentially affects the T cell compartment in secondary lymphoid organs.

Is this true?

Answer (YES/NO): NO